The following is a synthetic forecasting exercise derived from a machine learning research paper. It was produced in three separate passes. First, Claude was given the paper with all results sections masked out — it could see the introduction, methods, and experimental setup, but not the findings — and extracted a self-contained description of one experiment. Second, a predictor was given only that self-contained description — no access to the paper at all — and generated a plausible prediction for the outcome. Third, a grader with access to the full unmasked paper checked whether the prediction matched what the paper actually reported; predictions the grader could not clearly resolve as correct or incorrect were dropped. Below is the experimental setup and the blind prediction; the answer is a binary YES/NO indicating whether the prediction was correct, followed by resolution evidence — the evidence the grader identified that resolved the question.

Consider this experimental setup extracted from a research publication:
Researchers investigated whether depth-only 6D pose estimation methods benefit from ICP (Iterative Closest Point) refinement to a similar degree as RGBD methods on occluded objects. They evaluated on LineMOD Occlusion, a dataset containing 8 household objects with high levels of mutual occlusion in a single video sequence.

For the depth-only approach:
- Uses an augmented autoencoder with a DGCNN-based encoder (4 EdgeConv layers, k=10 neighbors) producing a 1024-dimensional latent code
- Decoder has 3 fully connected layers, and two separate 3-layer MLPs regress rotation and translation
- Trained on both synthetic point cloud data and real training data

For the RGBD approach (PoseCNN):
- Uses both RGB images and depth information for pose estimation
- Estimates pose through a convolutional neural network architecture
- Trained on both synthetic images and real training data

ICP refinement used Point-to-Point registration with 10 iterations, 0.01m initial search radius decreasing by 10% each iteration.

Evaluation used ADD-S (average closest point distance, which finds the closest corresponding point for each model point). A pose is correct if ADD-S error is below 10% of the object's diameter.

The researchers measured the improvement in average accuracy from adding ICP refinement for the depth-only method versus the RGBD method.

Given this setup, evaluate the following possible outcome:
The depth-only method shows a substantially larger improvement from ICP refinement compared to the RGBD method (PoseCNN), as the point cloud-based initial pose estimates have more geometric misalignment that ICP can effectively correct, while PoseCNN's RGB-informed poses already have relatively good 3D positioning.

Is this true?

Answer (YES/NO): NO